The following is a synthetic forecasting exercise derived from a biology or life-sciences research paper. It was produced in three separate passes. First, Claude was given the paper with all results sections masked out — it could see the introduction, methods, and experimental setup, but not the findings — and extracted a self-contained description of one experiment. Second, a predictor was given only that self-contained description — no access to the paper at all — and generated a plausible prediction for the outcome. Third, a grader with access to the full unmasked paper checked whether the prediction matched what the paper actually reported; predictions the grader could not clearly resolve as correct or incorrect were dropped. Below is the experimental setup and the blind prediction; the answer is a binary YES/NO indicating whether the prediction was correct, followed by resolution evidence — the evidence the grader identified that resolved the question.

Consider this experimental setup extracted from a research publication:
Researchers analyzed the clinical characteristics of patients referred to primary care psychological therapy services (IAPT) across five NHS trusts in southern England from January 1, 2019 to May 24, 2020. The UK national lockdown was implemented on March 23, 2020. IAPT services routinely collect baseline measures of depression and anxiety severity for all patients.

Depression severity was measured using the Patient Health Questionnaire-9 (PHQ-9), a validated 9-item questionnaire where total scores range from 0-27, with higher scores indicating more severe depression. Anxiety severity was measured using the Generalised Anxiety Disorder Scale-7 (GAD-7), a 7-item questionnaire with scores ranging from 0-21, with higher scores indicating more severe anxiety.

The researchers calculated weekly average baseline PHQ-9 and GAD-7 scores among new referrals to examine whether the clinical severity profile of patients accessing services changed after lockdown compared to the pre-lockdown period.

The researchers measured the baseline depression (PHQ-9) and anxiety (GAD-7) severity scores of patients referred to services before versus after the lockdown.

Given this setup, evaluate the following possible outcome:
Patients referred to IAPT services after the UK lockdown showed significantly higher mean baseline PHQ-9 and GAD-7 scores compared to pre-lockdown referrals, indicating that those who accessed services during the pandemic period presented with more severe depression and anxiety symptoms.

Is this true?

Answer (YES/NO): NO